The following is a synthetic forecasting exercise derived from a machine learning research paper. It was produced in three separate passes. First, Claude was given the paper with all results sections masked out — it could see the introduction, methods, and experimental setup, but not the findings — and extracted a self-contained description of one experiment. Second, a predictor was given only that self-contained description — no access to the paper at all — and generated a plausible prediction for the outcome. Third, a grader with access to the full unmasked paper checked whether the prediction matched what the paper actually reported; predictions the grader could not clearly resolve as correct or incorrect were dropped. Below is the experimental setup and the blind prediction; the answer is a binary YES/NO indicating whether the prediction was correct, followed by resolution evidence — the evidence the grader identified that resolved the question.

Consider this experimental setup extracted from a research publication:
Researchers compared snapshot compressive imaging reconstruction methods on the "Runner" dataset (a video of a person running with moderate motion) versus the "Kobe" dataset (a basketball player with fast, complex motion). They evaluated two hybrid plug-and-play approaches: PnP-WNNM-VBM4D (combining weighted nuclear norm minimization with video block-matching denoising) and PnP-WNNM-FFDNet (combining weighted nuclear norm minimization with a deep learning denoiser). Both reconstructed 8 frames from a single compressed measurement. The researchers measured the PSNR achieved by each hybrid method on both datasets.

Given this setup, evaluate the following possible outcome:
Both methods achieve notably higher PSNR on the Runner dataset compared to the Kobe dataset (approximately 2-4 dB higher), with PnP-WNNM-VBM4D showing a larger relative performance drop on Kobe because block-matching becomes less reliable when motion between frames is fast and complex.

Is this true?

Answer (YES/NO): NO